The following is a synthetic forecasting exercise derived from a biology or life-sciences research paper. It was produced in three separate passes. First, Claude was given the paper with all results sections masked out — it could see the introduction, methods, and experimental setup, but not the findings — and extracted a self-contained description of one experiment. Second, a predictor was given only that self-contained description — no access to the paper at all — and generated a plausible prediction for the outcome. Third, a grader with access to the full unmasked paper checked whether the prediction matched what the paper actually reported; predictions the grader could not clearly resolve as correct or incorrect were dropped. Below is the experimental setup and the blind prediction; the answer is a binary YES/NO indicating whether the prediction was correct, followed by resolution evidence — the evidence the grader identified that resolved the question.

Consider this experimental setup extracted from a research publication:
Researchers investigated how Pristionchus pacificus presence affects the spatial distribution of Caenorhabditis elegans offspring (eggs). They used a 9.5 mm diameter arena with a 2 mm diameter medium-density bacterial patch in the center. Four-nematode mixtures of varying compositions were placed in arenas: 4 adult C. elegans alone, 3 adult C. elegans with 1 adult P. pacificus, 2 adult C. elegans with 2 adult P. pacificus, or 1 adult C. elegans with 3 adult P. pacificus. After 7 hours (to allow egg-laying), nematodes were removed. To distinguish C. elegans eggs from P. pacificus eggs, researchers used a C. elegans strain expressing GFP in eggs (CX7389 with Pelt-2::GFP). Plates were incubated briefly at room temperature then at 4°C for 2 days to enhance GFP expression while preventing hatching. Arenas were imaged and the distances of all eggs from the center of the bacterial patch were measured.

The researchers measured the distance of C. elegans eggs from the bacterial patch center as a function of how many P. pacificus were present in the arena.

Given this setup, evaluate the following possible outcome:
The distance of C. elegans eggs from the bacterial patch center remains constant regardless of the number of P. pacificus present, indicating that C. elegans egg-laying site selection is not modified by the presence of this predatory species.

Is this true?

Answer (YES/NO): NO